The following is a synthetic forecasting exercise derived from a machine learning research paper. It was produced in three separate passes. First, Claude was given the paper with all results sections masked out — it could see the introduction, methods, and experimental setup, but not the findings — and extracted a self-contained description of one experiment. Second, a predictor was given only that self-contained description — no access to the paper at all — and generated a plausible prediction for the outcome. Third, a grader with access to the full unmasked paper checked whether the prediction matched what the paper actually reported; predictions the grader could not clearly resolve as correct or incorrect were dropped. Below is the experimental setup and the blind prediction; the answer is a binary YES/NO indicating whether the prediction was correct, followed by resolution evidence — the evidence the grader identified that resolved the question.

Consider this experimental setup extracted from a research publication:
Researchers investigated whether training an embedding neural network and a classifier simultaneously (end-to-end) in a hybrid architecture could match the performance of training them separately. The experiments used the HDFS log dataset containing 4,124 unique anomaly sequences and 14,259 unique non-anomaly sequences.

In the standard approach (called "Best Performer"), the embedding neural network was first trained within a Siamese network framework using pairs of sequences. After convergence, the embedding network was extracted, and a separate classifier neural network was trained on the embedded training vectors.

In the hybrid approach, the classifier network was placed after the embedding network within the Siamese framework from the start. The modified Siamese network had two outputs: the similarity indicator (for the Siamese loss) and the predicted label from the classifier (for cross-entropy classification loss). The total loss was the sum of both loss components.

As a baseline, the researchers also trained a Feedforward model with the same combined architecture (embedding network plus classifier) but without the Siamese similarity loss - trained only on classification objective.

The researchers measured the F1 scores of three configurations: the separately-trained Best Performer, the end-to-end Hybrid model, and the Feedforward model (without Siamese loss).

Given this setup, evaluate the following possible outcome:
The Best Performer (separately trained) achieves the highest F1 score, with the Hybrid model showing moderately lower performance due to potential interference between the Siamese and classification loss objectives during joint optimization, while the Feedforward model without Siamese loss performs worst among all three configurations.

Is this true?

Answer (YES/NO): NO